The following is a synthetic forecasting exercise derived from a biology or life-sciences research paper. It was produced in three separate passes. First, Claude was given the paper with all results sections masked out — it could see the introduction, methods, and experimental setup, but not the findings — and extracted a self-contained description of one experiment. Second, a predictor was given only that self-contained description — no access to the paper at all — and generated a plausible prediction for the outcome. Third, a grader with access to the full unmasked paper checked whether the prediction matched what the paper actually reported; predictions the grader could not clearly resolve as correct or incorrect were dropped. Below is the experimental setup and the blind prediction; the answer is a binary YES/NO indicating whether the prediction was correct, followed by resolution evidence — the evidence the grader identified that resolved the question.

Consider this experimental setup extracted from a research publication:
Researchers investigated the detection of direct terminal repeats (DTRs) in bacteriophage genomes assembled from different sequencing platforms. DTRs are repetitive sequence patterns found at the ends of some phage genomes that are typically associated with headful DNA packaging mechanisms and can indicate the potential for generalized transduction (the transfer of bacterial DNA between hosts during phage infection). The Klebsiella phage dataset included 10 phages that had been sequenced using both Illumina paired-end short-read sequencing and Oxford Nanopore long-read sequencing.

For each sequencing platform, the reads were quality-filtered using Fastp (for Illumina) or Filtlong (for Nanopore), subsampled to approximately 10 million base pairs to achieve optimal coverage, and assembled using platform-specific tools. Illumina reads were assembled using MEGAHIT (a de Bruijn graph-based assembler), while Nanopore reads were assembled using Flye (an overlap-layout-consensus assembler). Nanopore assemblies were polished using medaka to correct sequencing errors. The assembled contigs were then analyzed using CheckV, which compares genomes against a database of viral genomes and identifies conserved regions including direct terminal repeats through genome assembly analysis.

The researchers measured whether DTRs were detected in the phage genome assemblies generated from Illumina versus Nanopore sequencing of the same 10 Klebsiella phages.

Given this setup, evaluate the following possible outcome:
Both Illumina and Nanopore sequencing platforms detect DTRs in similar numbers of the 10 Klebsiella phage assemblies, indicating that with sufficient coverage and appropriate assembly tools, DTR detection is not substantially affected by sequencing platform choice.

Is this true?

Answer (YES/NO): NO